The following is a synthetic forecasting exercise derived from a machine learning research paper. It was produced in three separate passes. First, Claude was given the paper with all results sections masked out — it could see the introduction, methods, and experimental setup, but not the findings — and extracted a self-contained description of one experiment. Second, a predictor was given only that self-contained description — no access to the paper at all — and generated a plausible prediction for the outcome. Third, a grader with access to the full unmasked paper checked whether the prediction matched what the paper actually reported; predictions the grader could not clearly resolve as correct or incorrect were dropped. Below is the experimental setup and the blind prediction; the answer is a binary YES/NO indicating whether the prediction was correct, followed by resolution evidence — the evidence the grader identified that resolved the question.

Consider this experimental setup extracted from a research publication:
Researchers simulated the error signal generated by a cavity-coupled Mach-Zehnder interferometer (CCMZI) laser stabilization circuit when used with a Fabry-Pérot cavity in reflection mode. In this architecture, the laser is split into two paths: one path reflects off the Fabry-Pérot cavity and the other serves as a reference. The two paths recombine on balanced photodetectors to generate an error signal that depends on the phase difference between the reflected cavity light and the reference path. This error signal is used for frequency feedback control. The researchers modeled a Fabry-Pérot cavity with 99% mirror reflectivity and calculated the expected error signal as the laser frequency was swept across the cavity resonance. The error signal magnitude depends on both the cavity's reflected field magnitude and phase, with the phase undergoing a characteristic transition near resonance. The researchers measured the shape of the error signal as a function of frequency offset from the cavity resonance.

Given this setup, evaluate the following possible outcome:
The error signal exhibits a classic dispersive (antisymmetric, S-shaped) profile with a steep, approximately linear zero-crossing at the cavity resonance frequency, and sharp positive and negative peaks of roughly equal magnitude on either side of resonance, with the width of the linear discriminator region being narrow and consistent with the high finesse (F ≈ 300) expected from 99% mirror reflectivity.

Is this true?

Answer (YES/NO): NO